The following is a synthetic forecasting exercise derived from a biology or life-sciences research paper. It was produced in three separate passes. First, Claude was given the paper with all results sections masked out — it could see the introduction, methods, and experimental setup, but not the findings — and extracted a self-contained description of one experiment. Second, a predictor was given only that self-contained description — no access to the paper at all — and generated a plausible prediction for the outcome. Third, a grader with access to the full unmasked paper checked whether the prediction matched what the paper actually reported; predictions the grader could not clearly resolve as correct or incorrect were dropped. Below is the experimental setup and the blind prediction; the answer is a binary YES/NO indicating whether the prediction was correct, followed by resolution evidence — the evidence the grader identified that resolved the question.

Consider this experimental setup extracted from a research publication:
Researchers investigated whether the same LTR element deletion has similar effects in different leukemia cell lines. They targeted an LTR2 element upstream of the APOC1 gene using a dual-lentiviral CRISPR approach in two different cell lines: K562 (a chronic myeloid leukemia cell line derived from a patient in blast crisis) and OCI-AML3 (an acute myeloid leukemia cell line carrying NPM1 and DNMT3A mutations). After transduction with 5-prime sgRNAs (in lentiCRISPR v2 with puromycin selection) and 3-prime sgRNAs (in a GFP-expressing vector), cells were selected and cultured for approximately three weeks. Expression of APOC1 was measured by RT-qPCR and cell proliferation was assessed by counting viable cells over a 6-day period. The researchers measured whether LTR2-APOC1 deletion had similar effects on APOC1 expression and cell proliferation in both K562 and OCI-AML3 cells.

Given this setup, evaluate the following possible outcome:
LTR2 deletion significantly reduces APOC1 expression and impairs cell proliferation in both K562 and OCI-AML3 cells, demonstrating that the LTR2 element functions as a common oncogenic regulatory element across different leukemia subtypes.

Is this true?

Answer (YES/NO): NO